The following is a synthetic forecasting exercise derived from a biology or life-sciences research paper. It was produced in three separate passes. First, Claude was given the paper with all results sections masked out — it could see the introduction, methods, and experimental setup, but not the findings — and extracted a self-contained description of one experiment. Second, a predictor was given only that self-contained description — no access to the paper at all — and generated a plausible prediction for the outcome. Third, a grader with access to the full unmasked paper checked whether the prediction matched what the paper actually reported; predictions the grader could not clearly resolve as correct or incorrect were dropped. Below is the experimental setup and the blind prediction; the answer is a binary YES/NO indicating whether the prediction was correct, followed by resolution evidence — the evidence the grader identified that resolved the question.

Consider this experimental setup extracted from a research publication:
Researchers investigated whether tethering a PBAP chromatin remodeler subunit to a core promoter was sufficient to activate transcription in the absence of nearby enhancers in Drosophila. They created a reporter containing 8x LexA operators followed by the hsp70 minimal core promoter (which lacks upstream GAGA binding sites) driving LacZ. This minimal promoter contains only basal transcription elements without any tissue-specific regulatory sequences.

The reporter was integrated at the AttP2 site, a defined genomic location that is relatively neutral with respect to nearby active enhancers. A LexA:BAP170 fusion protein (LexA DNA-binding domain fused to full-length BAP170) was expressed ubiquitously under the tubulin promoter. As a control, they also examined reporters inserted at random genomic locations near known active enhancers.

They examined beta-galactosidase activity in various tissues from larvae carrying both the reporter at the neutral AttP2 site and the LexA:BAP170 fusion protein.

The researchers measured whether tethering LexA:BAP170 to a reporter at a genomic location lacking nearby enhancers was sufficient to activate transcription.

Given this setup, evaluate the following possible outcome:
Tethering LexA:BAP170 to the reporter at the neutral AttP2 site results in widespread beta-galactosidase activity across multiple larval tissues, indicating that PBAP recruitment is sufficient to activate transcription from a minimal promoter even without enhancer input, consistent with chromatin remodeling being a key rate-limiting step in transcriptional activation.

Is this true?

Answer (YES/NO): NO